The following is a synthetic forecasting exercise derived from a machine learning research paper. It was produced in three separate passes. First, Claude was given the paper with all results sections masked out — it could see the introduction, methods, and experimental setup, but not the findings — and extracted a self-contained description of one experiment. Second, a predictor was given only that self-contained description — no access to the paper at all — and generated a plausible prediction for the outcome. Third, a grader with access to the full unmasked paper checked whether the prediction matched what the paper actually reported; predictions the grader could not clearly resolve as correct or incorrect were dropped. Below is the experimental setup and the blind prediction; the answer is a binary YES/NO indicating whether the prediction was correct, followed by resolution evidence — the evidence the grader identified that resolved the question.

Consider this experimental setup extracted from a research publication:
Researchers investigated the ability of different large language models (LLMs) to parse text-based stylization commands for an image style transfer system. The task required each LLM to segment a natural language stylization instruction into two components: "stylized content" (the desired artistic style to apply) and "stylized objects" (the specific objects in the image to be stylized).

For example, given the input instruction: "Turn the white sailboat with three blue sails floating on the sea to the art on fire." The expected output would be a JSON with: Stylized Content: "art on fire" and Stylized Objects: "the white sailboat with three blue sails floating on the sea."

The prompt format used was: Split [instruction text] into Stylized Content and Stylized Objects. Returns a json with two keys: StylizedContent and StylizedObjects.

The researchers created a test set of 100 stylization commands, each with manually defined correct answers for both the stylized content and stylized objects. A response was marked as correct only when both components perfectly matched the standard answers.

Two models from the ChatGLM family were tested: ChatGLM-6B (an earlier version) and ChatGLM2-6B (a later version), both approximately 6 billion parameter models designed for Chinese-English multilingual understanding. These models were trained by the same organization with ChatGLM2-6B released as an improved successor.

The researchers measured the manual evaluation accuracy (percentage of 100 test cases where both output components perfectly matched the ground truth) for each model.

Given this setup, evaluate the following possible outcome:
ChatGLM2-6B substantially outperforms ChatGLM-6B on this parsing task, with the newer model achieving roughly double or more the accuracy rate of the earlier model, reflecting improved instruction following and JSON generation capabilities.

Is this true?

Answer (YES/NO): NO